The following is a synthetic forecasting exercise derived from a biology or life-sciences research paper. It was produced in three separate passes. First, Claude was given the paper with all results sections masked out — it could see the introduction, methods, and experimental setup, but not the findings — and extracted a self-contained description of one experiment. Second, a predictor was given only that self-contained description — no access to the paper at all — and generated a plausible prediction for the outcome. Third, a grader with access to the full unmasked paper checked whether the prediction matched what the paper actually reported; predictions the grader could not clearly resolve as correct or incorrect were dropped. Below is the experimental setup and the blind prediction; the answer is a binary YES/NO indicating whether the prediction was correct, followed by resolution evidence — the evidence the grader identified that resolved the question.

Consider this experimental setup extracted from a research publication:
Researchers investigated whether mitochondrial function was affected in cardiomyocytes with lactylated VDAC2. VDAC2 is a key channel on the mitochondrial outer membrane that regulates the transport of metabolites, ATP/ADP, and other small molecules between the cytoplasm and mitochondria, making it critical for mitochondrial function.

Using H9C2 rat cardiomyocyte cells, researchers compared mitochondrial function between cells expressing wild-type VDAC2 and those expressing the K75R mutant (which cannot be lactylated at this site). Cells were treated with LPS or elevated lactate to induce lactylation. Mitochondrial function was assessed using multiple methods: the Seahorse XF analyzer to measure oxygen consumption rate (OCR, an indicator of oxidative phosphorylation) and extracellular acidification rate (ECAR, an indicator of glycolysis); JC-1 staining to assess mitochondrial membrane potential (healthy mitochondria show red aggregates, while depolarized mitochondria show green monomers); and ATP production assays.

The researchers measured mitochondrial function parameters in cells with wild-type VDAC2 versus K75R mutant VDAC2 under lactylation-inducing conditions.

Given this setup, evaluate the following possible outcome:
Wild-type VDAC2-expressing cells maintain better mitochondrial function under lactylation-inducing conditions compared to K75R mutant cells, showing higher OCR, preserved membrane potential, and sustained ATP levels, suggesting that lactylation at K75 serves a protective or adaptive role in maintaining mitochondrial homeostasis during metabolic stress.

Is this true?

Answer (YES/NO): NO